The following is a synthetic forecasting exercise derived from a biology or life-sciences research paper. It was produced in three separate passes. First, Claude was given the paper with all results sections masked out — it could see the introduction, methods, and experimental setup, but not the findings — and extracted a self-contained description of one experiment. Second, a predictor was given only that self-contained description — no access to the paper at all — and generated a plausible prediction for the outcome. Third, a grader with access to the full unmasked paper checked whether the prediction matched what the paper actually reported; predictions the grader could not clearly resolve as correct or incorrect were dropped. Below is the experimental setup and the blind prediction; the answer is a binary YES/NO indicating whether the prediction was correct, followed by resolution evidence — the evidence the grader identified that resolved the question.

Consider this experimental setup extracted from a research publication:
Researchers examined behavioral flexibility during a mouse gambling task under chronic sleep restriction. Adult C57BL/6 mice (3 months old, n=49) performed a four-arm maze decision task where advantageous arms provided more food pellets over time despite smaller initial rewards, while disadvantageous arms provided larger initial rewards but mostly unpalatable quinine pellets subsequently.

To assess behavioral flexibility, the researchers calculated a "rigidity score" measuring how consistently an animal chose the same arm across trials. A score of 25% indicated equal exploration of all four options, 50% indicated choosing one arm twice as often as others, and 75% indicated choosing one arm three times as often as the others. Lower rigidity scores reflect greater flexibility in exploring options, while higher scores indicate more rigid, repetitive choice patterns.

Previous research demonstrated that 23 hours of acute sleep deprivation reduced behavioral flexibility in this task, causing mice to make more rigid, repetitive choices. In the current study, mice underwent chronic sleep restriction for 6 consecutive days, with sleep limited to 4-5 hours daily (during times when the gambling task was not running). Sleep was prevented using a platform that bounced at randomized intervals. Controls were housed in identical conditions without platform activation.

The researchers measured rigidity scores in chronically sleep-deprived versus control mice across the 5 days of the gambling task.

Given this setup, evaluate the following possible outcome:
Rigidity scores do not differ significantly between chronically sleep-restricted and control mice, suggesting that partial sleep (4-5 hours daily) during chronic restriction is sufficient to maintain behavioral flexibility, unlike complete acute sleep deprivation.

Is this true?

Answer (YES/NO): YES